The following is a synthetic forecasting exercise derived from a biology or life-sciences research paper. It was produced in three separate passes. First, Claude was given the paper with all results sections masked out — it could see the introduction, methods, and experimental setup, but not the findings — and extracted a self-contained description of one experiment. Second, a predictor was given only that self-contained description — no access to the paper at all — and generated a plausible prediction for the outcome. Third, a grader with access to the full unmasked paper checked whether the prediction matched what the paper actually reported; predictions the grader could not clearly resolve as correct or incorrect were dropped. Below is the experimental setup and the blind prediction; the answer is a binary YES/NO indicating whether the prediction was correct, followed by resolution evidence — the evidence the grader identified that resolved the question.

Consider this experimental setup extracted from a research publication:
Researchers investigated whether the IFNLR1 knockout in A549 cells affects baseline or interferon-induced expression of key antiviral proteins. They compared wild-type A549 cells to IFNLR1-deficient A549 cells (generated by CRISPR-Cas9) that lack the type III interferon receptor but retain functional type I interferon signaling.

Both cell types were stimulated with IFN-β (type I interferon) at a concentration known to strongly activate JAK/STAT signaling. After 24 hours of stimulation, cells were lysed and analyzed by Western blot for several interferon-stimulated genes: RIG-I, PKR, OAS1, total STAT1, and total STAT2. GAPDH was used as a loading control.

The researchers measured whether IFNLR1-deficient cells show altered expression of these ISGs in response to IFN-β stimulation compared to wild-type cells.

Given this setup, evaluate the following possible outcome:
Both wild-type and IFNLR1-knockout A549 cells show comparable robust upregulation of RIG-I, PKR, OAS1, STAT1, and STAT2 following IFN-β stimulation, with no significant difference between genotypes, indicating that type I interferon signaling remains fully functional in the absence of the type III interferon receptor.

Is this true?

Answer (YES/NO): YES